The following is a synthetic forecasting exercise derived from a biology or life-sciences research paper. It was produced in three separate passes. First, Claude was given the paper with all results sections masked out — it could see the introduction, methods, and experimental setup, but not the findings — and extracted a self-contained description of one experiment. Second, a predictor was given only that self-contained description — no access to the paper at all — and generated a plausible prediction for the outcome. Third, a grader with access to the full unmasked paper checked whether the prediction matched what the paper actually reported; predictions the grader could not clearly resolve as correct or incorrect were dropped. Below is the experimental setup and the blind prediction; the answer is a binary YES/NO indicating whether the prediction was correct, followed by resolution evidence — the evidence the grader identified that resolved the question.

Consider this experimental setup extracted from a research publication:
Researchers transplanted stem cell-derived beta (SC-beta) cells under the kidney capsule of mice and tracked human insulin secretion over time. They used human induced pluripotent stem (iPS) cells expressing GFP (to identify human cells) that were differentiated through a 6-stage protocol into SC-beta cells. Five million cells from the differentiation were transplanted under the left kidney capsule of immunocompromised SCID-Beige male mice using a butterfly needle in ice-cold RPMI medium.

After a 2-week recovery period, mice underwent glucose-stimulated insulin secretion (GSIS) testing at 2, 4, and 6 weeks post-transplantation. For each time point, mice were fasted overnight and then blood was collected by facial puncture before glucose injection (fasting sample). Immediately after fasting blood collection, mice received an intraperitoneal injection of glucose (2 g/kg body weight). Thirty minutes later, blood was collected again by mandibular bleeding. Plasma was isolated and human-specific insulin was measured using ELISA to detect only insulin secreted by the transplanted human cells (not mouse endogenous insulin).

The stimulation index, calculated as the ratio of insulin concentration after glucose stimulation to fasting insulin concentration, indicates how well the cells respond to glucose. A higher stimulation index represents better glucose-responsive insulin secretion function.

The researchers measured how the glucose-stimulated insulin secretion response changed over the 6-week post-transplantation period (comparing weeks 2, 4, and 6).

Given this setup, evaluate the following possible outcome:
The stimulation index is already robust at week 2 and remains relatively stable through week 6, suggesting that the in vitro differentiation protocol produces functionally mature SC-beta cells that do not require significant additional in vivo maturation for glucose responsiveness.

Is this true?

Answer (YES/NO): NO